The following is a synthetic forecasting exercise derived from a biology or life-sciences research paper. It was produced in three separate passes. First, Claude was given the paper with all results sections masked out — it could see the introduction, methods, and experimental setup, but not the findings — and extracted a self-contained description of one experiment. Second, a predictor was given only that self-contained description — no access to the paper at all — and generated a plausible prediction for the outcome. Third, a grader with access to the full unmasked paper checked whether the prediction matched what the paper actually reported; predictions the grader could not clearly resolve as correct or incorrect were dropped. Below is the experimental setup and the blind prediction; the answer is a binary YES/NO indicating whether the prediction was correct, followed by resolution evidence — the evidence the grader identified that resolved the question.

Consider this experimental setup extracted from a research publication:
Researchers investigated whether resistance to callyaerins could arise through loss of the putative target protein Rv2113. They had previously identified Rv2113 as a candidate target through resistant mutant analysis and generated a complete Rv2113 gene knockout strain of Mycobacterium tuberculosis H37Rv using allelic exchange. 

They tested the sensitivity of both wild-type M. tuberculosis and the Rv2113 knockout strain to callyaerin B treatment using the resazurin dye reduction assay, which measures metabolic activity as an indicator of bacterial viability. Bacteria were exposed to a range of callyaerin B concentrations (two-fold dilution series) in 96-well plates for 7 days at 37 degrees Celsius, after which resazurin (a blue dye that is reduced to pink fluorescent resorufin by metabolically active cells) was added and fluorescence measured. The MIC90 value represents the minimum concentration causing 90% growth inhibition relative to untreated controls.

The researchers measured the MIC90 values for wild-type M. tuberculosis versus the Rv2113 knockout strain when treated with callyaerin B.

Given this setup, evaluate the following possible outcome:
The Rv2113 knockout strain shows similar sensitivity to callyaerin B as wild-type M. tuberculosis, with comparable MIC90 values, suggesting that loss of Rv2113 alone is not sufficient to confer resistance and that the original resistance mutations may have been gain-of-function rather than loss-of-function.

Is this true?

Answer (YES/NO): NO